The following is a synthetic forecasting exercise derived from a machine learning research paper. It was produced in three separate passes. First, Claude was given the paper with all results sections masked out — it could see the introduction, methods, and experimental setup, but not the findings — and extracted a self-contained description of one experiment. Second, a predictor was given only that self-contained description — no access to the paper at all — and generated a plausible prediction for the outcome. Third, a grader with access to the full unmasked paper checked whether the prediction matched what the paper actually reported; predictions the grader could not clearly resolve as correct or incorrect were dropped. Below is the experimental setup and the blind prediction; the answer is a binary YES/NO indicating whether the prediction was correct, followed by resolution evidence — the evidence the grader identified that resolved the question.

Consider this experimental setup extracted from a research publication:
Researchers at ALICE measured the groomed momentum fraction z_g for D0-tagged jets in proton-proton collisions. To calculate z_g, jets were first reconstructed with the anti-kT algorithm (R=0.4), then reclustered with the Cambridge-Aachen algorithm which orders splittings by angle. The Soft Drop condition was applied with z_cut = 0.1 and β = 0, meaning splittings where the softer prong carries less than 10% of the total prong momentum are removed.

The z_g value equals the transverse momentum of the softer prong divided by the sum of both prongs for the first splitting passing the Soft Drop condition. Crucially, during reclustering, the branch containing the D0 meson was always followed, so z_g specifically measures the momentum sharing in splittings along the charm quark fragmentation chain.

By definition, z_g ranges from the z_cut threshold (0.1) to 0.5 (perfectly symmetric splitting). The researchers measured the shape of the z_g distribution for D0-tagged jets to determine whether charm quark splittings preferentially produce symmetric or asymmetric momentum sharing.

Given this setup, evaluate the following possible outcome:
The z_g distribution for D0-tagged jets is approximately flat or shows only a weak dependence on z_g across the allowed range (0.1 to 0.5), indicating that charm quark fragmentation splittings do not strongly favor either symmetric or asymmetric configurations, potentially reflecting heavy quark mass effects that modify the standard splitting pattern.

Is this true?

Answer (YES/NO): NO